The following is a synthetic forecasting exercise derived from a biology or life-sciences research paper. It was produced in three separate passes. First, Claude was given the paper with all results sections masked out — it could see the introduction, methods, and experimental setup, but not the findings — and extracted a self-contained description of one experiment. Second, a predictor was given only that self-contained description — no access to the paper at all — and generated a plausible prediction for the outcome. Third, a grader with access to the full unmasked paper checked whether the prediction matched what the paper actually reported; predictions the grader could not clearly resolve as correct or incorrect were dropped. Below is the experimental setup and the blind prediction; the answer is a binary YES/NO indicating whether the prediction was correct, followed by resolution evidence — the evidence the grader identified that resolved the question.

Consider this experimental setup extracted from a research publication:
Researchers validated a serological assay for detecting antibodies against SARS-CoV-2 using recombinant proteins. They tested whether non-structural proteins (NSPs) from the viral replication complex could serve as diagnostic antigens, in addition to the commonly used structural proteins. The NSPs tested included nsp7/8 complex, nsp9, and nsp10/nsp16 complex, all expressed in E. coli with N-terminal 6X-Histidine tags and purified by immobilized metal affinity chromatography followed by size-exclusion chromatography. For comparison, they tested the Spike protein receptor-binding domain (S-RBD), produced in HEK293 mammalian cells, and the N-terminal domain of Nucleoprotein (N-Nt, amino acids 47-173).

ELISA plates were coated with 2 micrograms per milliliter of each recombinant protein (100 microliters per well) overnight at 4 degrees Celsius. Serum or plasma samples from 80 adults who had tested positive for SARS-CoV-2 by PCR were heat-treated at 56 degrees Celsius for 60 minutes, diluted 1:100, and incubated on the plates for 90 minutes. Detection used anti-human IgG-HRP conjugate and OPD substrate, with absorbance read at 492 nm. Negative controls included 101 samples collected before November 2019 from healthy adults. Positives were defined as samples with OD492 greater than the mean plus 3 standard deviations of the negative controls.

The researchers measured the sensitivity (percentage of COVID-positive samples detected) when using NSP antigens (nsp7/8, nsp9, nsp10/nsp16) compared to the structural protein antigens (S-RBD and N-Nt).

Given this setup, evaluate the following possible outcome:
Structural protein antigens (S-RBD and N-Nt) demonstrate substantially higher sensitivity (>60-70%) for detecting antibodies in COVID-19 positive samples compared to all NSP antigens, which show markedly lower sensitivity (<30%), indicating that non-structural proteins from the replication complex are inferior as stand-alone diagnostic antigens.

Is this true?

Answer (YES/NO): YES